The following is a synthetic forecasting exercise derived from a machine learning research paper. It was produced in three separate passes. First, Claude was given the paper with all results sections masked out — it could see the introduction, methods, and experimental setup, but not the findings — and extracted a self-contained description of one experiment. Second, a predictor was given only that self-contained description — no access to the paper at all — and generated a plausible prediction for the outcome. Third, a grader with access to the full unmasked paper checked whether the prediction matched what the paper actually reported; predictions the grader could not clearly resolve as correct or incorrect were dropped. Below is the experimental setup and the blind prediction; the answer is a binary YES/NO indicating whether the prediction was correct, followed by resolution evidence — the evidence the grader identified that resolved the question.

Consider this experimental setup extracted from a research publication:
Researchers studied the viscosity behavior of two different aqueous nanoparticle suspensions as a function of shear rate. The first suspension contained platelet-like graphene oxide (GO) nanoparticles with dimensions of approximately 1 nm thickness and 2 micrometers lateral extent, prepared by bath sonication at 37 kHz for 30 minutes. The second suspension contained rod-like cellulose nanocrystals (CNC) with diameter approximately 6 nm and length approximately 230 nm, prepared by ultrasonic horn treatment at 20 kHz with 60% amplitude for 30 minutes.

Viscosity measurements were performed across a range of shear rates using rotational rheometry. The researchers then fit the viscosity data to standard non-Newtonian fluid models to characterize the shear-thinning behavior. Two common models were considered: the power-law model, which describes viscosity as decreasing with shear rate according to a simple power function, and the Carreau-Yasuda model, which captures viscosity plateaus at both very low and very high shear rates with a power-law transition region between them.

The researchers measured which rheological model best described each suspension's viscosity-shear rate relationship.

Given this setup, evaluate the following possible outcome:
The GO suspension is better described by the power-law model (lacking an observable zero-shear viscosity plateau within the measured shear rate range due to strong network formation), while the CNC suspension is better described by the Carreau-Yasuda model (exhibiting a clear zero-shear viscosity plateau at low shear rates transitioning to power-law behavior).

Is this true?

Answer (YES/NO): YES